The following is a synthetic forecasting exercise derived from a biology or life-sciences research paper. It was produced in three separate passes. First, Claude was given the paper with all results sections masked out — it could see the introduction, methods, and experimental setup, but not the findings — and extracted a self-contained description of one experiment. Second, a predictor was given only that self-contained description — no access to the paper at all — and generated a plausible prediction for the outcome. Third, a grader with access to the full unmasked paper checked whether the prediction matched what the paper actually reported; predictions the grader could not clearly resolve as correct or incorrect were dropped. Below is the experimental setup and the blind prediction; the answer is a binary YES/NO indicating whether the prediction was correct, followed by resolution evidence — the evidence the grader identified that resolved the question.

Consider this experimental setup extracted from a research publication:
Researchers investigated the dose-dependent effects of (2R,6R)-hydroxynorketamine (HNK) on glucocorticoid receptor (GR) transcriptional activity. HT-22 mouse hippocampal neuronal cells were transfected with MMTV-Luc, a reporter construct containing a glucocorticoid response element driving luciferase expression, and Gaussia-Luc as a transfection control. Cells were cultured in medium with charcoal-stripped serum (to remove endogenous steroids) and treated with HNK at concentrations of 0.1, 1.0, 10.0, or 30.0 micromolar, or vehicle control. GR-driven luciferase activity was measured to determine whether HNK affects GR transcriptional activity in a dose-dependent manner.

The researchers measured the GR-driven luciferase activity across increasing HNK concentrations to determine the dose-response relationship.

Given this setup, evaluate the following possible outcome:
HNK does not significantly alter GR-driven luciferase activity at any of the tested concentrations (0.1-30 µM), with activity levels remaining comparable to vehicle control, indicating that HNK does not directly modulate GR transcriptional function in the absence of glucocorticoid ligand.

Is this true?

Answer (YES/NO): YES